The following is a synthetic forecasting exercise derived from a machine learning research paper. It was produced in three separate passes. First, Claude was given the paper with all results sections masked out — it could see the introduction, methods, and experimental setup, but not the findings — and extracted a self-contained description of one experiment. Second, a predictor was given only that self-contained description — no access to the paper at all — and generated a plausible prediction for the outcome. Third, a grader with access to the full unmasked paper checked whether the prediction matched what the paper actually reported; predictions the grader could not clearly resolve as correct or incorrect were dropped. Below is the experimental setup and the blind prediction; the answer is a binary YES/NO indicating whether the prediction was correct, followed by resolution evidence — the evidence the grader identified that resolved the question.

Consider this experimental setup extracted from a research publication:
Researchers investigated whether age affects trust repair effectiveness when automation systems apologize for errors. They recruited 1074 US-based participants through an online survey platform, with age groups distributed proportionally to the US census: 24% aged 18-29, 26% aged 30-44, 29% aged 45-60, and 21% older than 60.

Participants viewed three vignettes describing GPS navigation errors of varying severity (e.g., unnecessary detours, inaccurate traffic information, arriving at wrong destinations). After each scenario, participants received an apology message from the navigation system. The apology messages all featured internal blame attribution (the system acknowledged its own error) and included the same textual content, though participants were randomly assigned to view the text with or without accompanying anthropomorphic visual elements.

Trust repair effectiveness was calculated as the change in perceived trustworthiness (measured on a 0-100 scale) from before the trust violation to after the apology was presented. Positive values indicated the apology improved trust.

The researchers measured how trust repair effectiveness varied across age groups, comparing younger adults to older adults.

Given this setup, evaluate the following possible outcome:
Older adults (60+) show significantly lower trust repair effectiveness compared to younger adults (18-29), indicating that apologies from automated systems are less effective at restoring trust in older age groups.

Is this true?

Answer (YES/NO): YES